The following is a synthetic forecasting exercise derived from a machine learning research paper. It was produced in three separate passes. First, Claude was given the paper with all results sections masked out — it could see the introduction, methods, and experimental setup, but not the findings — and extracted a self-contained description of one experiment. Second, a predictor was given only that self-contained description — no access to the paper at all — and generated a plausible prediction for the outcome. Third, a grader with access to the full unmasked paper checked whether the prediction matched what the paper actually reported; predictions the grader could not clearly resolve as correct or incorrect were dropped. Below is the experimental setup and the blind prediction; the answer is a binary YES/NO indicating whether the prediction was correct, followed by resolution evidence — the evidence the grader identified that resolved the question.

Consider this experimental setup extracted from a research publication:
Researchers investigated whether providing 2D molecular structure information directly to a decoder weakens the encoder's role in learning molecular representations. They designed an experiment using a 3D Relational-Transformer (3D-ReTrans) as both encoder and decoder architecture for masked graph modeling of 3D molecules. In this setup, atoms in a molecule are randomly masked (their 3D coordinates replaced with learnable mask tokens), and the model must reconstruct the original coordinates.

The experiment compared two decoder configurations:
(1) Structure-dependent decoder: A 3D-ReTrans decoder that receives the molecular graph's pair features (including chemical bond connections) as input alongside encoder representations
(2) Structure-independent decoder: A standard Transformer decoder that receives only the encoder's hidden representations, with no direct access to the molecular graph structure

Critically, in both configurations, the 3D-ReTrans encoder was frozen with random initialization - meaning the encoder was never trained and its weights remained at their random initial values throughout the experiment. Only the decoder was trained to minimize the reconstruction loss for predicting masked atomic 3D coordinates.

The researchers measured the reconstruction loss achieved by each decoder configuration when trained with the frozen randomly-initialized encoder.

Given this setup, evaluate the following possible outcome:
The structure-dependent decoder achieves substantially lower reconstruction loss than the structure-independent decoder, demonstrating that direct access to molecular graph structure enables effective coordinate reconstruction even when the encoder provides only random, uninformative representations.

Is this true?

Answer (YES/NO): YES